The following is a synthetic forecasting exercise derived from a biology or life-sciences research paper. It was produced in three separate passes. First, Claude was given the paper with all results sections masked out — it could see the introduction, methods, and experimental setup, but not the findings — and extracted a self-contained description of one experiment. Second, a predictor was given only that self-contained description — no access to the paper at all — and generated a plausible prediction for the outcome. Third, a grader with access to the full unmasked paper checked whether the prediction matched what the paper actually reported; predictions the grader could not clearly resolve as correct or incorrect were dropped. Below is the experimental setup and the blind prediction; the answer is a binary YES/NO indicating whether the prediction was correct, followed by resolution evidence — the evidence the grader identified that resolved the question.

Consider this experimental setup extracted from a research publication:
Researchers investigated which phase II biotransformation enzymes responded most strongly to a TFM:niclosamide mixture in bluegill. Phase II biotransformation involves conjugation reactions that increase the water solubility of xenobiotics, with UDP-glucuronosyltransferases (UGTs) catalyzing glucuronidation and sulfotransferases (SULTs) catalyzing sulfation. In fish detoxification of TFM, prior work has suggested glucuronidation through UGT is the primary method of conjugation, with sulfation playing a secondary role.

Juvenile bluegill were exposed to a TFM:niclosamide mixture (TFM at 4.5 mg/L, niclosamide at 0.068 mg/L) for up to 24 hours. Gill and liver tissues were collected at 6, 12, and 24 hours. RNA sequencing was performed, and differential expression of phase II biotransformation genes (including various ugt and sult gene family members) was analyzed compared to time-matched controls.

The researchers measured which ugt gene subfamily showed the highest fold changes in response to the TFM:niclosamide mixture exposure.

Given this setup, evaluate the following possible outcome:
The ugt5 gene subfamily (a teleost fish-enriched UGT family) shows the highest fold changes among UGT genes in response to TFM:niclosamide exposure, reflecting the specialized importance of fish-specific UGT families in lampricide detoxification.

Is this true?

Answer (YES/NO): NO